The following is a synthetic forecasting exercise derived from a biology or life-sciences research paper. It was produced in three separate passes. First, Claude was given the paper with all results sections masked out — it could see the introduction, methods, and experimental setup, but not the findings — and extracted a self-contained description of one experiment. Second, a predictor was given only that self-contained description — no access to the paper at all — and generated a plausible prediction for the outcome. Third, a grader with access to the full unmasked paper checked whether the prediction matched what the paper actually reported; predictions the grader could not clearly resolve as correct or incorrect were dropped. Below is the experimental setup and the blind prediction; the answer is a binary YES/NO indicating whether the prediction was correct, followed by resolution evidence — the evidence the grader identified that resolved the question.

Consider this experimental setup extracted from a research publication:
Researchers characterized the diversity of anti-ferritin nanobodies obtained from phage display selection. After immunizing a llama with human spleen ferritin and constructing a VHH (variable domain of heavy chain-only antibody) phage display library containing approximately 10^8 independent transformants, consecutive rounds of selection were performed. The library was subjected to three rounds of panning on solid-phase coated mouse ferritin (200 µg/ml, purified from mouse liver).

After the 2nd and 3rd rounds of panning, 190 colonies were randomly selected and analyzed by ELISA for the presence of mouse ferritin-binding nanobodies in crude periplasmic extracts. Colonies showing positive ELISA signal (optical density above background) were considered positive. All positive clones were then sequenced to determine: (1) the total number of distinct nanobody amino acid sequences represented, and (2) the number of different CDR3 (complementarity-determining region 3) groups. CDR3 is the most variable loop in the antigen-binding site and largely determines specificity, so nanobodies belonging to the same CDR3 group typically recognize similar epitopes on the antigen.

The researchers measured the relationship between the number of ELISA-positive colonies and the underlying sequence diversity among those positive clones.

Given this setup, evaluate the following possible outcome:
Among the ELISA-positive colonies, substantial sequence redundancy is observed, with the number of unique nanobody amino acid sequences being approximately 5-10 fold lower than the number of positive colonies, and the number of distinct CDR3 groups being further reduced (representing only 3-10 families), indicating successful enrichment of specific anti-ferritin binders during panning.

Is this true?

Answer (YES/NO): NO